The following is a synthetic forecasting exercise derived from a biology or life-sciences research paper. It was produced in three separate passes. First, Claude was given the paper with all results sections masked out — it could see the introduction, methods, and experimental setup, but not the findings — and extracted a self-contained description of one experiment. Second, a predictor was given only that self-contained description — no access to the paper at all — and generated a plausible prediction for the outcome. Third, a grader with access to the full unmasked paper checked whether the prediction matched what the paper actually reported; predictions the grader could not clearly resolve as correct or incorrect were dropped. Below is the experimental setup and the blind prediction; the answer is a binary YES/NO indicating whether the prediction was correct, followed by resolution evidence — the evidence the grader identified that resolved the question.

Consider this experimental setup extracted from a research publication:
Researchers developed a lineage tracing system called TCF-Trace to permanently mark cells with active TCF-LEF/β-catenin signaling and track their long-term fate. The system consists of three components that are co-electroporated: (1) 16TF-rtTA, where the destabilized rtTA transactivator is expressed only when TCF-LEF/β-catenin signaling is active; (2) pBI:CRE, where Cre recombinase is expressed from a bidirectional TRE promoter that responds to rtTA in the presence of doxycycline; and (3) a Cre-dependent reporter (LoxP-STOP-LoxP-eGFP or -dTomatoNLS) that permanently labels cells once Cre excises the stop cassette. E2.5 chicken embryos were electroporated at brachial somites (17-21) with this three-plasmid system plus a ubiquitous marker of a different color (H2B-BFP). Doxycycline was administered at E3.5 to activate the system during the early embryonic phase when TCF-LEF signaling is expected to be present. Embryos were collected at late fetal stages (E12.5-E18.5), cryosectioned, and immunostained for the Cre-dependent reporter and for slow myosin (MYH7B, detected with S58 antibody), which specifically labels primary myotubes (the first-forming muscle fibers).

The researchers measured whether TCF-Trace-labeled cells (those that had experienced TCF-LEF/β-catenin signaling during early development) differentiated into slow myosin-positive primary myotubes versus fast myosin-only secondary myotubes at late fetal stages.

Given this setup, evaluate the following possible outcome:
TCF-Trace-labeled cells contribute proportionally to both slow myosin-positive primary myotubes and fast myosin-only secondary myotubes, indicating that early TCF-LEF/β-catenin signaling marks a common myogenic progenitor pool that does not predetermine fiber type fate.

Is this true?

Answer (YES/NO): NO